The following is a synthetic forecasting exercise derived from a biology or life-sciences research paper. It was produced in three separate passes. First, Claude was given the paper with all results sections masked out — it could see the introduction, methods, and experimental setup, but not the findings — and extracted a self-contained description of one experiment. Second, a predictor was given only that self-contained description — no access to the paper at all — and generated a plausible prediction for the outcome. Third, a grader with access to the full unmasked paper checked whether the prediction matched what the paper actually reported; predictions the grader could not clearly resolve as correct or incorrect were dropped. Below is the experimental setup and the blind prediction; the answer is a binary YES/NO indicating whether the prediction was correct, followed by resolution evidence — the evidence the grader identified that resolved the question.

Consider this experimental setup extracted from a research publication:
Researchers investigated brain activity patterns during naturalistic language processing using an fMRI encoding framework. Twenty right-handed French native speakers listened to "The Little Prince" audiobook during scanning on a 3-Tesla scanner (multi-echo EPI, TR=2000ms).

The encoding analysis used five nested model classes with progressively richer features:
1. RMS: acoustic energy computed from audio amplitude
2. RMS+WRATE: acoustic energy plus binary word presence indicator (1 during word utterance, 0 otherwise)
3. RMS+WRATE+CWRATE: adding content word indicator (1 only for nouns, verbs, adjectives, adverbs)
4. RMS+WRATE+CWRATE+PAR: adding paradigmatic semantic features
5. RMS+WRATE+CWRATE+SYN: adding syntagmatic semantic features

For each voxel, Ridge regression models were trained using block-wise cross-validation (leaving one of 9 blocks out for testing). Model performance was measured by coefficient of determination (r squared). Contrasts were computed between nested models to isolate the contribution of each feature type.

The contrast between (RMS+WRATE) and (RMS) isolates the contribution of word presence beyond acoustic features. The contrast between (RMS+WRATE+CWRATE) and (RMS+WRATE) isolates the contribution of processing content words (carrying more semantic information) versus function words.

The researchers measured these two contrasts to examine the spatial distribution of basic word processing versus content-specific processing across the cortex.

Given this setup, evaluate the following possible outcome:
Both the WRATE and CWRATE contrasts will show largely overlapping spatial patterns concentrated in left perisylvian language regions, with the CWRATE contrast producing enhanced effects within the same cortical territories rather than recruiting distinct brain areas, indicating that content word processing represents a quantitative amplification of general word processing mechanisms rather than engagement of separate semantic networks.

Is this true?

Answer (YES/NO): NO